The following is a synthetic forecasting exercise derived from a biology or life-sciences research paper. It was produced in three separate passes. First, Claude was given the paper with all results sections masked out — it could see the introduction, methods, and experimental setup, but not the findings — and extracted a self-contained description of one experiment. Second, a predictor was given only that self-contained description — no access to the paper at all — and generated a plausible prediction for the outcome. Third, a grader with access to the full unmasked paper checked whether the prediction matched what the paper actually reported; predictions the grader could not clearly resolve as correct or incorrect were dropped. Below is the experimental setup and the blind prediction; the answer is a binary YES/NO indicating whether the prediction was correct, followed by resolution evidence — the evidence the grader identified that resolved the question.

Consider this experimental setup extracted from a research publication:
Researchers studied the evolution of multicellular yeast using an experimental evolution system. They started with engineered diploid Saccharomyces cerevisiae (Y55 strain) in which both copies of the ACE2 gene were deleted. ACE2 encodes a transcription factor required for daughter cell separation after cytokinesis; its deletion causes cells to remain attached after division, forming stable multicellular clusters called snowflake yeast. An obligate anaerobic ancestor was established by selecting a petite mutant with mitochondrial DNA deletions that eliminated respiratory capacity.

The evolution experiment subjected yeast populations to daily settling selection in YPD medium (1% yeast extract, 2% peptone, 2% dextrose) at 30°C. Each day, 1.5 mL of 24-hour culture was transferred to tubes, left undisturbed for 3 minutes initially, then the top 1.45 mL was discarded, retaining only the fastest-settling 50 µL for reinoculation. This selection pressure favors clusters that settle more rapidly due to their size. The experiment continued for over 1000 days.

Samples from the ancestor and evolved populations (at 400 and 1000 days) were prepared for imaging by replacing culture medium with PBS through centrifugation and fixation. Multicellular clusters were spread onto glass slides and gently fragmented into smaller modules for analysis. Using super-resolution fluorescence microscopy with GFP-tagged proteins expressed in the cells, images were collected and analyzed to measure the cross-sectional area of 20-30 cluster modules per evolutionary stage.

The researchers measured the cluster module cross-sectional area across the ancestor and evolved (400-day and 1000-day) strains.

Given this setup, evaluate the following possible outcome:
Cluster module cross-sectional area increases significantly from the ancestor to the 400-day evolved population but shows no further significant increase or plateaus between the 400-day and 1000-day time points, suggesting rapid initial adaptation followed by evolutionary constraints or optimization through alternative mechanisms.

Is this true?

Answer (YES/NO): NO